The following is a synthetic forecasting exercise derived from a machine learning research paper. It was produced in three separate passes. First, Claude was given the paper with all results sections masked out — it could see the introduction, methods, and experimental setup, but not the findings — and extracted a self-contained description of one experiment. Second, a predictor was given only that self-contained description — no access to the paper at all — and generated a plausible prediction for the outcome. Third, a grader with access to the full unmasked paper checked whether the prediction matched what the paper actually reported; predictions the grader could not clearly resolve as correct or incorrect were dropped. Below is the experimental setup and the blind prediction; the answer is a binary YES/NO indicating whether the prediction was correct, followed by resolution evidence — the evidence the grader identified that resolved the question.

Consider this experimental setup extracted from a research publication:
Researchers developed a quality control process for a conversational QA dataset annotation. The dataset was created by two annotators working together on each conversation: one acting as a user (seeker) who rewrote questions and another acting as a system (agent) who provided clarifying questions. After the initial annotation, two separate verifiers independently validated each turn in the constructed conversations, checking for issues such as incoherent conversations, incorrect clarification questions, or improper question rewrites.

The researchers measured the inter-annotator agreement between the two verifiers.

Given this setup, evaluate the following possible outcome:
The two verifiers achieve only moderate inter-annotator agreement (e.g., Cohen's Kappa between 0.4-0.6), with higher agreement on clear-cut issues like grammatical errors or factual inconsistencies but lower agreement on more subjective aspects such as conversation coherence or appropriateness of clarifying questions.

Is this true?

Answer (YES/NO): NO